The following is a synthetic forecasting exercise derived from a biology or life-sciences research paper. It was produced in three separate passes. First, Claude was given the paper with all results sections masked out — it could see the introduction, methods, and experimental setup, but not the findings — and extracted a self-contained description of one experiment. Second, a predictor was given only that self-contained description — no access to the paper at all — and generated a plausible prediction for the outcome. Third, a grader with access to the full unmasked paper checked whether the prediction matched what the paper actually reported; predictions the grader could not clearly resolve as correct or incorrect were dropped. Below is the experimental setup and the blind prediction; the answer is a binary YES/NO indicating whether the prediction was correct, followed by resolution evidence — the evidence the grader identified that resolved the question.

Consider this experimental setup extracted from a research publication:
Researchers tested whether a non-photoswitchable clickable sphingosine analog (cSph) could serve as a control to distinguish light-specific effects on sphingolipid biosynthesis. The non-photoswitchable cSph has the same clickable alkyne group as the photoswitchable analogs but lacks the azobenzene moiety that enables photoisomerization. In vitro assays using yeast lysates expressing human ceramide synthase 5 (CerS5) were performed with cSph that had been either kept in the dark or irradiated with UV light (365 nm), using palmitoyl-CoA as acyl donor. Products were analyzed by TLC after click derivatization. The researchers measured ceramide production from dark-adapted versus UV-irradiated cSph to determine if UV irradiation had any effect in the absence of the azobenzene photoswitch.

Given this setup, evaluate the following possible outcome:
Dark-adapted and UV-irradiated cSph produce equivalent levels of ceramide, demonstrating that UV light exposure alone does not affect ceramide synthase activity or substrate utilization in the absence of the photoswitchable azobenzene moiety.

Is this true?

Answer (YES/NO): YES